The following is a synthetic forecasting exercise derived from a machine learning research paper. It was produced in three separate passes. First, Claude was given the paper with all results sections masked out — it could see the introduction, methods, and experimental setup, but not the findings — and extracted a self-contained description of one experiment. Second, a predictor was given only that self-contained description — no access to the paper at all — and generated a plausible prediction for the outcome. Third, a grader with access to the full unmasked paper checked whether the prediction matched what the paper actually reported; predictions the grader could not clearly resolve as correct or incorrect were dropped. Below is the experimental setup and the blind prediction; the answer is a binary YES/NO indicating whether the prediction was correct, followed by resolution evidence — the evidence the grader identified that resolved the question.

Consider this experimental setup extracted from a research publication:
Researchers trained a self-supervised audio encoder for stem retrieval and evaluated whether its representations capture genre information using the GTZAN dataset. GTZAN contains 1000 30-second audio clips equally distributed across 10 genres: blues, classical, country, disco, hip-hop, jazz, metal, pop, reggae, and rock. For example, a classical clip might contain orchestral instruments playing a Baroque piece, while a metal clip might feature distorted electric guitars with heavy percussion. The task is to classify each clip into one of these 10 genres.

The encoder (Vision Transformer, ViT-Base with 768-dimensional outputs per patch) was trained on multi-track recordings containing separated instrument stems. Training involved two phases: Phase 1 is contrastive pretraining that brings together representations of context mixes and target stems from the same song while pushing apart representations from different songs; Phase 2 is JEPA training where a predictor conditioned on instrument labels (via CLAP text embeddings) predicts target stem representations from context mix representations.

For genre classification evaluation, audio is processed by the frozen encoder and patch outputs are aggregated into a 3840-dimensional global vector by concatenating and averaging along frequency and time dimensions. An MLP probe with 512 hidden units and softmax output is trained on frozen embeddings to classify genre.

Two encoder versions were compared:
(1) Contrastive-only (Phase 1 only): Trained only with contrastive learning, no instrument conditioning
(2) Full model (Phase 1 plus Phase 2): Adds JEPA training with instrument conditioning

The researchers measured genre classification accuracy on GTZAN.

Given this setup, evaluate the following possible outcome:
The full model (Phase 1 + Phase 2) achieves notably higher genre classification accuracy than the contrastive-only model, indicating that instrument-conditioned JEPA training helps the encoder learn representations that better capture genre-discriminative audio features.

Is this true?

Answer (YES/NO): NO